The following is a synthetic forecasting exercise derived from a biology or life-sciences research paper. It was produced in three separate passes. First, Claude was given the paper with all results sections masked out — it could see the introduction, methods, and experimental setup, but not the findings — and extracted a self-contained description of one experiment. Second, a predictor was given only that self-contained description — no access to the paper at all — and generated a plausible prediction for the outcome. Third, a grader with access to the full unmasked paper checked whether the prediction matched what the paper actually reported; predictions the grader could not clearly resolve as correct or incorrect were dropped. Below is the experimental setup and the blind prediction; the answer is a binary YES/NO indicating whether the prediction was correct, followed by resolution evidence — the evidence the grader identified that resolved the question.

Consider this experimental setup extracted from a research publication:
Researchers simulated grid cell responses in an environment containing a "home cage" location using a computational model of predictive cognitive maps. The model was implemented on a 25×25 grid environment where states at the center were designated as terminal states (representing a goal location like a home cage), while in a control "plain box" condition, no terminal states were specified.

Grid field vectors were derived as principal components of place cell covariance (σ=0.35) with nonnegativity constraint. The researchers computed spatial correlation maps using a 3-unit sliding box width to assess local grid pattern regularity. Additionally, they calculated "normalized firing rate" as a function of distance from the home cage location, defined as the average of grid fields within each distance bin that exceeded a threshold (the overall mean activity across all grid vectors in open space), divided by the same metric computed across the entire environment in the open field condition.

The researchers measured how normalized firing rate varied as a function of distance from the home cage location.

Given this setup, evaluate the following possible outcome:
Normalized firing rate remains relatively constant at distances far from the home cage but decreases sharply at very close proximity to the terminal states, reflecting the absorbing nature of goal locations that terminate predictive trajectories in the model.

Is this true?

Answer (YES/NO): NO